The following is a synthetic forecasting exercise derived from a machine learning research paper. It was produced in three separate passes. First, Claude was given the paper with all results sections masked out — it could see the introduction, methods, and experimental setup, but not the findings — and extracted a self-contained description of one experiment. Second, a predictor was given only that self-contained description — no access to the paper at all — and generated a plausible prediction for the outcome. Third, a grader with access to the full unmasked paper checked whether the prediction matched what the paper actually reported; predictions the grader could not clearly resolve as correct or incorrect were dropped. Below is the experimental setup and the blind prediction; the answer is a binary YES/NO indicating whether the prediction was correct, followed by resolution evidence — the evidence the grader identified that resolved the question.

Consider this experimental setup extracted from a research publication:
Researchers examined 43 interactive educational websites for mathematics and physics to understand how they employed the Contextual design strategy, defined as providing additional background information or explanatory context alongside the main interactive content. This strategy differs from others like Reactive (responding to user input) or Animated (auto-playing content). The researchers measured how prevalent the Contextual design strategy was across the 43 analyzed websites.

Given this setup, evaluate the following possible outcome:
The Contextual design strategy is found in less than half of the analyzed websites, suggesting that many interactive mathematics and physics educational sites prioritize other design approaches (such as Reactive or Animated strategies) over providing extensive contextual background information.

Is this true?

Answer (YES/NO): YES